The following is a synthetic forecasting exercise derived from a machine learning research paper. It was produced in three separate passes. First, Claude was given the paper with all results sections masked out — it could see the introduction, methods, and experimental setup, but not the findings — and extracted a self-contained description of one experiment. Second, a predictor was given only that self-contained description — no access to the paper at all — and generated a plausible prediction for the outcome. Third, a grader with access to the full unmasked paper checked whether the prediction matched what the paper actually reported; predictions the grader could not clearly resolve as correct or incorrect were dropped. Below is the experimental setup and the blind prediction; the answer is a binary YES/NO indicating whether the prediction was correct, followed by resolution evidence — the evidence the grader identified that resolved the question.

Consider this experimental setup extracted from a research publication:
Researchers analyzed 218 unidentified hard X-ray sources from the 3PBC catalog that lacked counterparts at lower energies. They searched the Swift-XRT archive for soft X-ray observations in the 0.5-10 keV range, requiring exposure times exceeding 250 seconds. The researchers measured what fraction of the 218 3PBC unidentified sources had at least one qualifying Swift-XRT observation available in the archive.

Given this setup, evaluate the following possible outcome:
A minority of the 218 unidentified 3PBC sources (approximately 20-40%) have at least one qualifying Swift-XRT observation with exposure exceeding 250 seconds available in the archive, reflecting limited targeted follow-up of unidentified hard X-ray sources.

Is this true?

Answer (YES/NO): NO